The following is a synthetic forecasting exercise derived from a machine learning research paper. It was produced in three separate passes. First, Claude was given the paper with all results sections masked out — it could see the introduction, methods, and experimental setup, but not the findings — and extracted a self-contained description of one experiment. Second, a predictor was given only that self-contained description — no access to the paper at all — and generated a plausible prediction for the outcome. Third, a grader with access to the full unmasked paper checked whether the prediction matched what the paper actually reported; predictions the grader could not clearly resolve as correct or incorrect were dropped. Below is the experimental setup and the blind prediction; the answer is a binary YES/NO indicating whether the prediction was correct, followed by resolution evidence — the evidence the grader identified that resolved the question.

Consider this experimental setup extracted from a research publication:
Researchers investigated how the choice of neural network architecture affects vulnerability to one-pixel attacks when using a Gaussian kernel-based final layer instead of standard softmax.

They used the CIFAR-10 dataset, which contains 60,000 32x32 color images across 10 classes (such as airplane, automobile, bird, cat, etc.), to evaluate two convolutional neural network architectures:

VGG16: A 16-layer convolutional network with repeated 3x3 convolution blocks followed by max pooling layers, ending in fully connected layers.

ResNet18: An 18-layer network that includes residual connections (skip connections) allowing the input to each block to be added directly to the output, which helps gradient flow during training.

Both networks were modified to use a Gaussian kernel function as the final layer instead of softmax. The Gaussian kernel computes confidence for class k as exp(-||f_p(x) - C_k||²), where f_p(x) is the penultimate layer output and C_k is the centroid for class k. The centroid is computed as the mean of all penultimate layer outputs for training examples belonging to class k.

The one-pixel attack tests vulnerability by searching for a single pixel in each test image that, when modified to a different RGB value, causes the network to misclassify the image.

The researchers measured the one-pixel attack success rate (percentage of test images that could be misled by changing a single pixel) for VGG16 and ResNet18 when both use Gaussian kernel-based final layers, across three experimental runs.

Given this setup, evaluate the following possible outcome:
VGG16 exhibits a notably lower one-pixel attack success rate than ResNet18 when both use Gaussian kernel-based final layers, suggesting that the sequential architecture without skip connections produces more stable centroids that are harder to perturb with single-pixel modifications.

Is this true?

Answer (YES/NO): NO